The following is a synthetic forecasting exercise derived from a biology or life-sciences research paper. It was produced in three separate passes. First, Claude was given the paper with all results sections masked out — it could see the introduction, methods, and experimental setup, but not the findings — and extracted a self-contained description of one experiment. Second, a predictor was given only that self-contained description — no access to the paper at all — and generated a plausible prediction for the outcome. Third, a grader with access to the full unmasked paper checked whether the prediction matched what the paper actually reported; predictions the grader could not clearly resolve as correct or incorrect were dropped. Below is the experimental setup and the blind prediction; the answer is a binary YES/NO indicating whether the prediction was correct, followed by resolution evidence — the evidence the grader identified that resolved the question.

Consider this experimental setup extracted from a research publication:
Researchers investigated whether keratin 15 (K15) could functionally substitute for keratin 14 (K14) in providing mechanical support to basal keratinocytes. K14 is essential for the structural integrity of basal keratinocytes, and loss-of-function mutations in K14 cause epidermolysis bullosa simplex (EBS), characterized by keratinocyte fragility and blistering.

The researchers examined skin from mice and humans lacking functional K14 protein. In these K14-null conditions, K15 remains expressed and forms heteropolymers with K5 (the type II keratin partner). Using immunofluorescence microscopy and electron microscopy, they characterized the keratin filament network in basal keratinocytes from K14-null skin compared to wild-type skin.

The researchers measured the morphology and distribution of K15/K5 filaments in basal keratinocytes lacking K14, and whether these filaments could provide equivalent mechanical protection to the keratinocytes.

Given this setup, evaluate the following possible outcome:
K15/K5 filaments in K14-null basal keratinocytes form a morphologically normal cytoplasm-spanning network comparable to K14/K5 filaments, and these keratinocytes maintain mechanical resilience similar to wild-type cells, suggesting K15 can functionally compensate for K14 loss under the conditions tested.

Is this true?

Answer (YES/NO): NO